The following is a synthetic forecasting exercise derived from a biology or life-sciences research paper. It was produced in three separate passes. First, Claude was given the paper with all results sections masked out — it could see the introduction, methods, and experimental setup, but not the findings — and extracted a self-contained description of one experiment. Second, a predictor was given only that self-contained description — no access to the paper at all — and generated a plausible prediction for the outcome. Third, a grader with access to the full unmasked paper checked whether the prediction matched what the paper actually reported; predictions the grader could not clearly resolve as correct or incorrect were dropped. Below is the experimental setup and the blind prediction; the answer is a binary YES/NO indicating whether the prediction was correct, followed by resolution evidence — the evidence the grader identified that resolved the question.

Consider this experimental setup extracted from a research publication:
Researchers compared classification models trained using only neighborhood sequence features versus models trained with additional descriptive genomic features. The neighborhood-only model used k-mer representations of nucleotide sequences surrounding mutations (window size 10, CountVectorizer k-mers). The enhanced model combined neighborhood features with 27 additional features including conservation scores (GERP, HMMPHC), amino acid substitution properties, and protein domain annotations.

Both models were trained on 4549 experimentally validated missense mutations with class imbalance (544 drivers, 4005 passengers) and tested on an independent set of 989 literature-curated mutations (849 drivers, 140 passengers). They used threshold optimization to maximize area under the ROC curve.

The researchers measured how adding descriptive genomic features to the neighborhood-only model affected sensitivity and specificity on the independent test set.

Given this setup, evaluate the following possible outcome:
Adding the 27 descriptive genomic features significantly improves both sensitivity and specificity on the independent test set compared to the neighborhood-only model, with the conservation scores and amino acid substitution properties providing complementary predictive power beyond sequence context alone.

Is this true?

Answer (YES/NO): NO